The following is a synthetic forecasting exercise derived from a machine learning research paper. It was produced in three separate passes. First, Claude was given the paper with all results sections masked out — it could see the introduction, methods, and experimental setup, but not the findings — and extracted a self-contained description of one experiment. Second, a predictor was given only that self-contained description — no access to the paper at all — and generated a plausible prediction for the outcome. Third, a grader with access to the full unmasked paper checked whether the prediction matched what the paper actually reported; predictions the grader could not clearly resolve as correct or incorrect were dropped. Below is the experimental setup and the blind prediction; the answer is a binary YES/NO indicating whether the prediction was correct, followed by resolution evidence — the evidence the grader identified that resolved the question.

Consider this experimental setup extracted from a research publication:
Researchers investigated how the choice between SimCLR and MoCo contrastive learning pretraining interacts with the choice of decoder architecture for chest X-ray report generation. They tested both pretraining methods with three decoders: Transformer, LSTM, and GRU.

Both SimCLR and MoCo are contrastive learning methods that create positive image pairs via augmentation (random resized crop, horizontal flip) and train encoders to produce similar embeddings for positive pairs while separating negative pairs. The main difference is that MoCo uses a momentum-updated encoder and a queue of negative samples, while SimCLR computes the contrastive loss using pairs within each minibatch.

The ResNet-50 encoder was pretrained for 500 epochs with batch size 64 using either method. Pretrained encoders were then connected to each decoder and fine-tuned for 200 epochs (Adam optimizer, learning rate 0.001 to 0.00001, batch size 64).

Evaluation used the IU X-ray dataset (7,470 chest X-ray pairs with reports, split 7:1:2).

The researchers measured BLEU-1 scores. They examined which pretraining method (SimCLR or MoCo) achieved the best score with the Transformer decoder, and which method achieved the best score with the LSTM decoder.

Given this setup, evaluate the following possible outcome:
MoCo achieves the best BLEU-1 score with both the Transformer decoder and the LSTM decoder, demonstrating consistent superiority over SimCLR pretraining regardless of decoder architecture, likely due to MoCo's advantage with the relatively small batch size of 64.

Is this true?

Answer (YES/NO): NO